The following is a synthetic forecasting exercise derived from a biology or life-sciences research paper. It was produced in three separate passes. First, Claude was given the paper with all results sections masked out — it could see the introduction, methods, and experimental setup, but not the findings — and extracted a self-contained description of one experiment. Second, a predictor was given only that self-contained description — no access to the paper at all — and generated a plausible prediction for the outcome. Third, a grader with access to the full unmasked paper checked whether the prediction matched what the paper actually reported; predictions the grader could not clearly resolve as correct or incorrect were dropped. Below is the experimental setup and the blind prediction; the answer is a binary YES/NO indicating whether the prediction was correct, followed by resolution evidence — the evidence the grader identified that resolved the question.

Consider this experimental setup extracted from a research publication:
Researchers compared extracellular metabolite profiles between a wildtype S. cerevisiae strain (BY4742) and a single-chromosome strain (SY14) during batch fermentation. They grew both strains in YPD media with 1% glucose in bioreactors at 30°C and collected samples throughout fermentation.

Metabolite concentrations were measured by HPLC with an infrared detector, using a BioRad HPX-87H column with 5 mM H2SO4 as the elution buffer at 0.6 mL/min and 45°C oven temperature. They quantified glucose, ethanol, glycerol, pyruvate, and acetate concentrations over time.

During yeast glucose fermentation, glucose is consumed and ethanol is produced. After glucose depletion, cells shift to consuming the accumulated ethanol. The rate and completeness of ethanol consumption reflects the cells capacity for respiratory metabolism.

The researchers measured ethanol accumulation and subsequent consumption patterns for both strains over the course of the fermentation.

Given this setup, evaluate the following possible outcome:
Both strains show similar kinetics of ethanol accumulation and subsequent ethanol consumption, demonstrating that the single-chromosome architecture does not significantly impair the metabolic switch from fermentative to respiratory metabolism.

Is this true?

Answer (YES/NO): NO